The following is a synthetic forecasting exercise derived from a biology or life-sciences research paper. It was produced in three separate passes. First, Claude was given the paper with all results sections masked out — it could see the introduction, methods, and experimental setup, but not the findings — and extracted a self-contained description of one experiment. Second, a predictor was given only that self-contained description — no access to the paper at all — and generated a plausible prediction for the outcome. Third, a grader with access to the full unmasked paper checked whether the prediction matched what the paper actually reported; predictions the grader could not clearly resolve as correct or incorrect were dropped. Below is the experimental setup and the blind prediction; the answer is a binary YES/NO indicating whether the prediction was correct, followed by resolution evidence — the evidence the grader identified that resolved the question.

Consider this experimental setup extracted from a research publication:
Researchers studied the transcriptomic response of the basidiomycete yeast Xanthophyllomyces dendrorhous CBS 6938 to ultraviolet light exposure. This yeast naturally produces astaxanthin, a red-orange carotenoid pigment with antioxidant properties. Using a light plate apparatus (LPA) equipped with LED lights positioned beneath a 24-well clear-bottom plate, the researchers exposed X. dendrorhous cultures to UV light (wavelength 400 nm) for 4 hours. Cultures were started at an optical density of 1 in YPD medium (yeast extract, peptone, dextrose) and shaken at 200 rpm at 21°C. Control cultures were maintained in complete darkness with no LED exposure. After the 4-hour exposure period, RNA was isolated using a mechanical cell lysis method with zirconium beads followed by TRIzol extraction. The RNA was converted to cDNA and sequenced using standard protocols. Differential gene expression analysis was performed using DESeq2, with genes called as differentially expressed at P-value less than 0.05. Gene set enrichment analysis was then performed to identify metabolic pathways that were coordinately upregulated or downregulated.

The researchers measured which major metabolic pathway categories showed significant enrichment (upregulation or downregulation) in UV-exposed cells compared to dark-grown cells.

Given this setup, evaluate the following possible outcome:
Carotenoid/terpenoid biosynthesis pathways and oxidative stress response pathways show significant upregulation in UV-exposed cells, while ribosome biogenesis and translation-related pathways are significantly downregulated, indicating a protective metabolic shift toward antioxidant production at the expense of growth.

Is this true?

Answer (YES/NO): NO